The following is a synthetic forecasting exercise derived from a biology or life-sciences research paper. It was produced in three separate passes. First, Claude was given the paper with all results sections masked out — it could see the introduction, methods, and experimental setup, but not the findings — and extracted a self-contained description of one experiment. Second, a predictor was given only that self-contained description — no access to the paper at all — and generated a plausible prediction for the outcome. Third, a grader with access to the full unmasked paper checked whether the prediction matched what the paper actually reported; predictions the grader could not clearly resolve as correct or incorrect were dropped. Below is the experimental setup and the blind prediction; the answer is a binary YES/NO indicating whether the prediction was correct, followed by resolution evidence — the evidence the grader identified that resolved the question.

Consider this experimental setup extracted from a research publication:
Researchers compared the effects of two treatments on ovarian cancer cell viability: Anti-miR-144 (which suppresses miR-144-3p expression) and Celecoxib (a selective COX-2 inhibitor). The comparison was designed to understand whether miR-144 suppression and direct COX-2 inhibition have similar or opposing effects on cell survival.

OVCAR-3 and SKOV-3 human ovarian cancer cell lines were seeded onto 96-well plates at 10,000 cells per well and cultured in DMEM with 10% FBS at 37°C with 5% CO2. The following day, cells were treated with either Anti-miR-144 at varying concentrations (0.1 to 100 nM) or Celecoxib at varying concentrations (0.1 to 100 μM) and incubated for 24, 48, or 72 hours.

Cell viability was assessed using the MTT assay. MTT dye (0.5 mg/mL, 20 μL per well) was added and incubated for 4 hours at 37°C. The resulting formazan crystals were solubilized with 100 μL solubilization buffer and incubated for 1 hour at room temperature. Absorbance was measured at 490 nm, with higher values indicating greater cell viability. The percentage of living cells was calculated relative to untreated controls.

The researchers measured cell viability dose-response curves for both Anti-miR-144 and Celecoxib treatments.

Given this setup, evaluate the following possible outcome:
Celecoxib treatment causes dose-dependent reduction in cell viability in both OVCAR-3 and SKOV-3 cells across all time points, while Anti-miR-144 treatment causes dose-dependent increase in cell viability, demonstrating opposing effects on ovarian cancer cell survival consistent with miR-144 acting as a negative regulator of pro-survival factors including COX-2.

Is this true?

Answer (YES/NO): YES